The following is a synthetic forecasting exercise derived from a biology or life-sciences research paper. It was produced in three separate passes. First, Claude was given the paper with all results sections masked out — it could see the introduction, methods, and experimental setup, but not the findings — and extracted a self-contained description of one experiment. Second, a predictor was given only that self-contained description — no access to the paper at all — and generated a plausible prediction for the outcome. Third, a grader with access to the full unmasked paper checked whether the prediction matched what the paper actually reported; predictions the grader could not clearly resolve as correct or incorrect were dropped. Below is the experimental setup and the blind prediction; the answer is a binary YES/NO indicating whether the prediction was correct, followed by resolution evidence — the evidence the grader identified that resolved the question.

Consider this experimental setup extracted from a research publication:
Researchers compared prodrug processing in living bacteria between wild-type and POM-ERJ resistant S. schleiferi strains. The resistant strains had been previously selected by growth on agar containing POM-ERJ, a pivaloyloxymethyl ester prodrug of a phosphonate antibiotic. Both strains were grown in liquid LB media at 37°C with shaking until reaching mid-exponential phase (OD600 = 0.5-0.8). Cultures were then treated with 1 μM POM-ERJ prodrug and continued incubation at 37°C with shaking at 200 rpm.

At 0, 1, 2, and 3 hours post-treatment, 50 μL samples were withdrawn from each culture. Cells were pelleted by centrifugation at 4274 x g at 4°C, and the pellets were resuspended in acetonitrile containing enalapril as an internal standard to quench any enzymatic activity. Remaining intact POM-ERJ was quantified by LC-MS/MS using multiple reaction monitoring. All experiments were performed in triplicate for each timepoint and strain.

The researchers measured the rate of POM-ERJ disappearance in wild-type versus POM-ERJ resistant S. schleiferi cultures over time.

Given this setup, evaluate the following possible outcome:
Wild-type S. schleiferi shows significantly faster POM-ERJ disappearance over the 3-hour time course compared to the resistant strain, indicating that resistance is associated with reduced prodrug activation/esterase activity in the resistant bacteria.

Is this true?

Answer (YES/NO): YES